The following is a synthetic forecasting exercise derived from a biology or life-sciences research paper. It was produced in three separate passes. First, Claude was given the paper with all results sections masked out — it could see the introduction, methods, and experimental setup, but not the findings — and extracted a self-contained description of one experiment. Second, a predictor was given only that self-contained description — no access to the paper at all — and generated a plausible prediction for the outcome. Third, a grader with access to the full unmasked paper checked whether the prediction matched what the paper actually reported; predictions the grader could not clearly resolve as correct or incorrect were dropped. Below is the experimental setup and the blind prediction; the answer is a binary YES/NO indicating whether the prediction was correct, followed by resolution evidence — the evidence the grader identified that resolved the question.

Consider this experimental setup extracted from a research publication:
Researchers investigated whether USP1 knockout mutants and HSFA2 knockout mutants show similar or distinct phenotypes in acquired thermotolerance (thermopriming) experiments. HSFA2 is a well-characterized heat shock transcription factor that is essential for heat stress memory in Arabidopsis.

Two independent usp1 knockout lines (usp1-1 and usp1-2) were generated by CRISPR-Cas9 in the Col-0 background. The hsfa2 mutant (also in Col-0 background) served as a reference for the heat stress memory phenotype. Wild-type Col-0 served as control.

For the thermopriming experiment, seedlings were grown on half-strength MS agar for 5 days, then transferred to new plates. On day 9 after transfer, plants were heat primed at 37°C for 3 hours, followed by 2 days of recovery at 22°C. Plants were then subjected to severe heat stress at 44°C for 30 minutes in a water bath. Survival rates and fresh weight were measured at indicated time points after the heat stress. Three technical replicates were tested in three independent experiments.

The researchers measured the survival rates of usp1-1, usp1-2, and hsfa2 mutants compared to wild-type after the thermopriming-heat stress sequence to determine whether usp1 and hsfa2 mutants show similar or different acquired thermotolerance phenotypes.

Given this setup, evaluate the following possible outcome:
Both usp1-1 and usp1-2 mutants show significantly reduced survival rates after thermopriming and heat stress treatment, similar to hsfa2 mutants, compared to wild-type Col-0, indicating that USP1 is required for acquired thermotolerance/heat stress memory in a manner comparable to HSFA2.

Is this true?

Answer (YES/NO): YES